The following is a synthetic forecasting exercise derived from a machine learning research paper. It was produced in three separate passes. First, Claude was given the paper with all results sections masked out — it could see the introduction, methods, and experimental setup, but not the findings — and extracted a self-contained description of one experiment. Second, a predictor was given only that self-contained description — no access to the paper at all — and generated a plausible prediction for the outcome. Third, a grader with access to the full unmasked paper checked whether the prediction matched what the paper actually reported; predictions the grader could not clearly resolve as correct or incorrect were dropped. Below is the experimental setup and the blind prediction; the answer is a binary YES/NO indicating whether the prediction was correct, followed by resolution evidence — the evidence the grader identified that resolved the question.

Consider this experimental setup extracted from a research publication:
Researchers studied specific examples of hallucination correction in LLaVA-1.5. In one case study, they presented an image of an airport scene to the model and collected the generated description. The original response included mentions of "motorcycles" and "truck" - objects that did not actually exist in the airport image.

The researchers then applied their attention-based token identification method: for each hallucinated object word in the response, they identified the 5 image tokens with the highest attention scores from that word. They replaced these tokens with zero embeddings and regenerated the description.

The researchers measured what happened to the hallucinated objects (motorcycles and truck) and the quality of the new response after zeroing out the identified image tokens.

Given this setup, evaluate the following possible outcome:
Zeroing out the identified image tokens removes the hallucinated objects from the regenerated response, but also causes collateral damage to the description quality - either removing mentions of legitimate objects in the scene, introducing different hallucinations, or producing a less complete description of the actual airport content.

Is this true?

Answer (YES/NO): NO